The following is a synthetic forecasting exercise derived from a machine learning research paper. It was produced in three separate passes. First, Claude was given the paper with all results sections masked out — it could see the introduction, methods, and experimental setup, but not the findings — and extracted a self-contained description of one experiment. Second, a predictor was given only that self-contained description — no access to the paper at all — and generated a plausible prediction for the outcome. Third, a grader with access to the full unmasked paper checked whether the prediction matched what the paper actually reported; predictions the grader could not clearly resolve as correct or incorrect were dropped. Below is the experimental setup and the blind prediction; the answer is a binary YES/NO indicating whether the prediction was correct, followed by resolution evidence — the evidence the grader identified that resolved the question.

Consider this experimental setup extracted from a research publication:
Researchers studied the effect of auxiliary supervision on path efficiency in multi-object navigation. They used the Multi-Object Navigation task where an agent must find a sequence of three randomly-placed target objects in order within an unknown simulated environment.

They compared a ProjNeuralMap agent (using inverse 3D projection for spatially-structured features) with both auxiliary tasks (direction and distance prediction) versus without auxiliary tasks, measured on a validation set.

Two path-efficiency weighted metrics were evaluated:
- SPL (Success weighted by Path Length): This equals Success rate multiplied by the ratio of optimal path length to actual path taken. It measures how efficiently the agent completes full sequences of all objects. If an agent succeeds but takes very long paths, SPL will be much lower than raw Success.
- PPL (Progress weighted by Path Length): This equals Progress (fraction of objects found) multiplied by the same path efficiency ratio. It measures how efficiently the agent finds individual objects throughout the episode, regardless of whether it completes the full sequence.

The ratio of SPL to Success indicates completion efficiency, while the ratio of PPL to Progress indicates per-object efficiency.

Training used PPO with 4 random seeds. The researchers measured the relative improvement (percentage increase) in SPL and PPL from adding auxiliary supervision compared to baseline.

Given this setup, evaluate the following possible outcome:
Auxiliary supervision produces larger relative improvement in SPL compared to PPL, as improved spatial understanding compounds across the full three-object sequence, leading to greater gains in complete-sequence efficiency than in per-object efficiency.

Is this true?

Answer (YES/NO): YES